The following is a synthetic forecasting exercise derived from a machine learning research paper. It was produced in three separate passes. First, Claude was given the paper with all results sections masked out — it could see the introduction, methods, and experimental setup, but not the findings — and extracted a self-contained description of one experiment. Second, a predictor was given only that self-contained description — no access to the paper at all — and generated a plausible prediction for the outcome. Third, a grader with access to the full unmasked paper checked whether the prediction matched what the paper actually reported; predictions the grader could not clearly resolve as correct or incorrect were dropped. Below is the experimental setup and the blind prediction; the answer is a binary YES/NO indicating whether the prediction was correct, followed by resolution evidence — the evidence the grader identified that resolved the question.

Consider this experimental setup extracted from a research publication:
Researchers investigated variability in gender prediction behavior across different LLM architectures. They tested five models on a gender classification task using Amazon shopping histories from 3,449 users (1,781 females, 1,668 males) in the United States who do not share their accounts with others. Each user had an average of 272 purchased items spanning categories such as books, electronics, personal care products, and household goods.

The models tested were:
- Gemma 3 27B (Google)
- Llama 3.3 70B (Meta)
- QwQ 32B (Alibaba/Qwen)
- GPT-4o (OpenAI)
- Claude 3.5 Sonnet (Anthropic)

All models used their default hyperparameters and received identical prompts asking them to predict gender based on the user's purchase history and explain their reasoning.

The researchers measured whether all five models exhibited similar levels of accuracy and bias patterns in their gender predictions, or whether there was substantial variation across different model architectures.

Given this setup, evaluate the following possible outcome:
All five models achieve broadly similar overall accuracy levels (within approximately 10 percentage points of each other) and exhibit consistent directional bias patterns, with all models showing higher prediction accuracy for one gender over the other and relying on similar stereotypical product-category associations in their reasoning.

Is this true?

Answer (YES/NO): YES